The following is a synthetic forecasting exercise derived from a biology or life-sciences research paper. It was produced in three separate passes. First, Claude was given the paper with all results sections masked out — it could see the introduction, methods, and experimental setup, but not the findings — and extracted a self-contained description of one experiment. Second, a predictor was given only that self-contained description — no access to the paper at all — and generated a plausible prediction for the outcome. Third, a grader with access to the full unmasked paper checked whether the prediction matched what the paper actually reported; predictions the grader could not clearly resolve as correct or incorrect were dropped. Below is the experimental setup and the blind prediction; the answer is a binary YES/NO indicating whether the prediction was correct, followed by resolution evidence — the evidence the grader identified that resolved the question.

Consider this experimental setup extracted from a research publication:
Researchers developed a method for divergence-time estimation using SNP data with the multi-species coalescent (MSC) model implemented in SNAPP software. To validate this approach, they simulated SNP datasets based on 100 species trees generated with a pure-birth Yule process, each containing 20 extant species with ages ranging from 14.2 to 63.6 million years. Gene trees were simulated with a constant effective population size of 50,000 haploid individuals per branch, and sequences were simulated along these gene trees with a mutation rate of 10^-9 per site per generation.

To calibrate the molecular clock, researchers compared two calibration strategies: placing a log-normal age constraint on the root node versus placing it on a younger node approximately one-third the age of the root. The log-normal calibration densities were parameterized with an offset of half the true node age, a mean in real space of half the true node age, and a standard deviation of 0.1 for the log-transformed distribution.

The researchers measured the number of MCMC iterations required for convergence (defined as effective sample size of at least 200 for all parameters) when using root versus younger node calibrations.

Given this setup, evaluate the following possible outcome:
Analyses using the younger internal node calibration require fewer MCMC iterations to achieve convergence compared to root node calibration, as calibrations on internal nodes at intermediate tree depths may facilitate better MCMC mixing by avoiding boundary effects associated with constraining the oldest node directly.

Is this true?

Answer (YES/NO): NO